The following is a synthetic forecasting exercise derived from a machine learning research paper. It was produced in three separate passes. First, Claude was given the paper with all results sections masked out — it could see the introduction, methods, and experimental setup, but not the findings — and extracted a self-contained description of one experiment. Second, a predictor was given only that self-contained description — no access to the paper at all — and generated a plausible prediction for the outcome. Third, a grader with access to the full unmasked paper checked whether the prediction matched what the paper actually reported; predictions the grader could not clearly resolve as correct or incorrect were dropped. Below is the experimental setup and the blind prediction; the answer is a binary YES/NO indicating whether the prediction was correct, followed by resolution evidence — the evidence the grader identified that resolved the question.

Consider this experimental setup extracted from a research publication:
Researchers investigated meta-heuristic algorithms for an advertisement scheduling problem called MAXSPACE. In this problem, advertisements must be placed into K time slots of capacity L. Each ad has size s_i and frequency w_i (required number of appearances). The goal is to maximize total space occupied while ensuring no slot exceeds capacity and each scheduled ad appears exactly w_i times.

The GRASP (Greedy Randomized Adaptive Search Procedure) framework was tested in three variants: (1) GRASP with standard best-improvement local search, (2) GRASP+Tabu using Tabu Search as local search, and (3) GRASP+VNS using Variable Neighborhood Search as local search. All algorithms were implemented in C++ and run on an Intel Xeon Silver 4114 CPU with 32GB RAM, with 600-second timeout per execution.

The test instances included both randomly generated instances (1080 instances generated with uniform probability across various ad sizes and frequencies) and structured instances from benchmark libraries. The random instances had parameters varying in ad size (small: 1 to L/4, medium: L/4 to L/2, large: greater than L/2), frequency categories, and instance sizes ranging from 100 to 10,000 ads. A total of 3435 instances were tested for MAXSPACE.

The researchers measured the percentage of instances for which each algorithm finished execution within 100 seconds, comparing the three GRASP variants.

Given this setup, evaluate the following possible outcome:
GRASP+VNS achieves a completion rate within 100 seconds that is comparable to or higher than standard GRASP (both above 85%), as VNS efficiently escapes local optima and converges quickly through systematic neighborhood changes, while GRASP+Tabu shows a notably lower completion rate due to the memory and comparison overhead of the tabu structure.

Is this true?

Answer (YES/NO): NO